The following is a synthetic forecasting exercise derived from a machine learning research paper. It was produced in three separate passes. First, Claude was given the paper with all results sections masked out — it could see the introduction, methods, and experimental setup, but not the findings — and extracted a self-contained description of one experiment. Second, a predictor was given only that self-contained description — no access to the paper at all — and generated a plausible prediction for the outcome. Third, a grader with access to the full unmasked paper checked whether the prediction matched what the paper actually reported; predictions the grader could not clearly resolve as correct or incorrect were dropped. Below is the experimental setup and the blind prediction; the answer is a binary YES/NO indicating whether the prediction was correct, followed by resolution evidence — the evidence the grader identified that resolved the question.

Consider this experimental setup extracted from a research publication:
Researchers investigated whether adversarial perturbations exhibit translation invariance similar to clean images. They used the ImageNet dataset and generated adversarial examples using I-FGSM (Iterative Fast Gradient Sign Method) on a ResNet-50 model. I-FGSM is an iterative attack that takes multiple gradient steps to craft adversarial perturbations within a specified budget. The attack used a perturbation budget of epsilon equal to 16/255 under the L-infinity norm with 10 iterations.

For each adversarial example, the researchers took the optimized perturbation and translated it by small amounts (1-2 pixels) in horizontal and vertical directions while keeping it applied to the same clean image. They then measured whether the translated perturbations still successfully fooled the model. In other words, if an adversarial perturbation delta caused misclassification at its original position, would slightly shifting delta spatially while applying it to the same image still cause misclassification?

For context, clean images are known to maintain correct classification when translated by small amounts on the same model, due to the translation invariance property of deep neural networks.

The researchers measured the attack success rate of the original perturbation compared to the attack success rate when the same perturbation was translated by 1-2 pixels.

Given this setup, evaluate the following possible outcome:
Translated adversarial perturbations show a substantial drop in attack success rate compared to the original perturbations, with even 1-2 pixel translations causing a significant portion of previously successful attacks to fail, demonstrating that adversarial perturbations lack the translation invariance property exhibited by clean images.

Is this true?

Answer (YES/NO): YES